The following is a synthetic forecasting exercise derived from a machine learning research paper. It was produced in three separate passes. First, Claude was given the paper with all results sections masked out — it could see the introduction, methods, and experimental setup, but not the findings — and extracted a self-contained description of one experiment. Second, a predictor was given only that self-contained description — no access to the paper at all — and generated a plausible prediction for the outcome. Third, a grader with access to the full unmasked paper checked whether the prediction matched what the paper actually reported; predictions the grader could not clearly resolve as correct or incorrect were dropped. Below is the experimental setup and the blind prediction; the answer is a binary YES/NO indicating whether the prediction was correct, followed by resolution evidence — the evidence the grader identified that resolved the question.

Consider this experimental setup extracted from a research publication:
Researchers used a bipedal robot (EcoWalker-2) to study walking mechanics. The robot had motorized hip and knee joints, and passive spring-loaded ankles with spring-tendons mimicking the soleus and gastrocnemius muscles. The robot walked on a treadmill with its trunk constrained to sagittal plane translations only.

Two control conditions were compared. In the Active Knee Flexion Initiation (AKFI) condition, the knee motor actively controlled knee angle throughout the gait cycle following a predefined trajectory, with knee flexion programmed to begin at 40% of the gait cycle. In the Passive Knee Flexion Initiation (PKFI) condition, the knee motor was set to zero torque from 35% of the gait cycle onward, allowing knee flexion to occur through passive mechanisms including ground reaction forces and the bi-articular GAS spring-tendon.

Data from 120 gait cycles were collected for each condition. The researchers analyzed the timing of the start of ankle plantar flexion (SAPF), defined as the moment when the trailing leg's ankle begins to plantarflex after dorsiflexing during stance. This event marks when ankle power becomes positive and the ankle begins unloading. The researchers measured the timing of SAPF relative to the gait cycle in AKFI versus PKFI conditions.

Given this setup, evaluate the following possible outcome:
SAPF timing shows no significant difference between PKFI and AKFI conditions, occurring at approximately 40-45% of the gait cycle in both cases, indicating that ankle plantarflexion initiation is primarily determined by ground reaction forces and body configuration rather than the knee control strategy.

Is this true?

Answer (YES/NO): NO